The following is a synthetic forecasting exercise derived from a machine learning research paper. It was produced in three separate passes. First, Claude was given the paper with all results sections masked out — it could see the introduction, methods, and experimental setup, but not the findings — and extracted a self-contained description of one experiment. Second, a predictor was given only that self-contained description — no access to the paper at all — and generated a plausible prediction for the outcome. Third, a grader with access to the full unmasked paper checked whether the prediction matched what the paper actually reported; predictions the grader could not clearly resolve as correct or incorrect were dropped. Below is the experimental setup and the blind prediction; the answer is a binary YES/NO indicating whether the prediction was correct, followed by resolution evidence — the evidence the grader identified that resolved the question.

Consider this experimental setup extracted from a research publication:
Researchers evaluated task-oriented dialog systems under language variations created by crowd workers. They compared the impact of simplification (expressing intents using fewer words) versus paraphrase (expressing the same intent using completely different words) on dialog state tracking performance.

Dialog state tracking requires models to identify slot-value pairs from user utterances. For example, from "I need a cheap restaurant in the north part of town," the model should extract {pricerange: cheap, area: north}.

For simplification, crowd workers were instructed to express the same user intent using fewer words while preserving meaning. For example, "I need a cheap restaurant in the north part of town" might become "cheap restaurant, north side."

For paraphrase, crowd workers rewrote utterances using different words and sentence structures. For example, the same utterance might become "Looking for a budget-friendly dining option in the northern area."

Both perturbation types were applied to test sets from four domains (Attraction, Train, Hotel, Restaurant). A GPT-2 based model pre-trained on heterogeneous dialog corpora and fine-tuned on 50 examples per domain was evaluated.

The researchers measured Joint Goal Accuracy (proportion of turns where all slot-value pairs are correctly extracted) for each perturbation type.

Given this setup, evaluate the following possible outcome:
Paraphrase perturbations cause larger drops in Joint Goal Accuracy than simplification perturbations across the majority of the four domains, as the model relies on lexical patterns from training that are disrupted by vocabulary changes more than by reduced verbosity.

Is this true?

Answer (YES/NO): NO